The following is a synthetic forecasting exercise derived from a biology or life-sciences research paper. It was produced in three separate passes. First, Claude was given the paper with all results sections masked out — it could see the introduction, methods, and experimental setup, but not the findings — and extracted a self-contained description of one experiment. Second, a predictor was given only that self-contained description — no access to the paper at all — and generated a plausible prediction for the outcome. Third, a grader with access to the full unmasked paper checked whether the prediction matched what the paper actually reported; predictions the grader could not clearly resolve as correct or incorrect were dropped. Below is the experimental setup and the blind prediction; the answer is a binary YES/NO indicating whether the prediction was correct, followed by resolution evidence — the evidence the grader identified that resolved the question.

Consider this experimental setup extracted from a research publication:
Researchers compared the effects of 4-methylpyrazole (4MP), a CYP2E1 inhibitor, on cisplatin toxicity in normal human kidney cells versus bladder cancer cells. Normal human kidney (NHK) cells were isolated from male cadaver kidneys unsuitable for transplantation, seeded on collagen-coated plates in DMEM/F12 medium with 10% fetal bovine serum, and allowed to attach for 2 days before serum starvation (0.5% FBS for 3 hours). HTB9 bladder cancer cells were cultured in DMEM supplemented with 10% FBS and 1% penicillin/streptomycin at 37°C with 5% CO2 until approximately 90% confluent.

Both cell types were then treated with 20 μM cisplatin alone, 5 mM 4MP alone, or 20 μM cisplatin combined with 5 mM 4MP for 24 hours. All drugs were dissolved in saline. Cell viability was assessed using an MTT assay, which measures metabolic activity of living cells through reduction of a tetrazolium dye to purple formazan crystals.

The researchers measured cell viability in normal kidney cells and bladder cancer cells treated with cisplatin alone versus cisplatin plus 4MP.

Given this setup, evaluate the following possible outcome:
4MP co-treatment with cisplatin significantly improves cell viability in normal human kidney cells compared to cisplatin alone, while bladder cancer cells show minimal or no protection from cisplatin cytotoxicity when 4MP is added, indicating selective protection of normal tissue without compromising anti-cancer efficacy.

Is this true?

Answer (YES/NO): YES